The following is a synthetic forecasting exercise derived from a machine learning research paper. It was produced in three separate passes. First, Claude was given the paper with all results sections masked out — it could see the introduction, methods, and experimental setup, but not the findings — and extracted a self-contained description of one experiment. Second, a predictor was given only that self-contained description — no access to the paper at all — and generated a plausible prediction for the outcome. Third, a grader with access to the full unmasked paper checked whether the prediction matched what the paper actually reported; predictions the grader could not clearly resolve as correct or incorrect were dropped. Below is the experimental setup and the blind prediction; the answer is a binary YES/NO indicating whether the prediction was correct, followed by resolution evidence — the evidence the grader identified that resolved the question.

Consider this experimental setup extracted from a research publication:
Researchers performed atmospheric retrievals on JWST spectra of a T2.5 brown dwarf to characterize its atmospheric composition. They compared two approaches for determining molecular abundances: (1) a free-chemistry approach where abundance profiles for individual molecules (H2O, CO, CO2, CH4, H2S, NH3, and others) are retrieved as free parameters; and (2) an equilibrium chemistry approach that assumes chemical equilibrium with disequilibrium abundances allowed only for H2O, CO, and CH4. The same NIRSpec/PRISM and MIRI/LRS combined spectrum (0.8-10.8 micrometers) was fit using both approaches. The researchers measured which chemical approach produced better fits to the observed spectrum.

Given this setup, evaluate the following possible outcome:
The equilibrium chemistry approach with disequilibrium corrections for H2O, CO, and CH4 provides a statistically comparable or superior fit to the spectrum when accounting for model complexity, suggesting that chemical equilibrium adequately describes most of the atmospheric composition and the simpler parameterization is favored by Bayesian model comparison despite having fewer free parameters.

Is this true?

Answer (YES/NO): NO